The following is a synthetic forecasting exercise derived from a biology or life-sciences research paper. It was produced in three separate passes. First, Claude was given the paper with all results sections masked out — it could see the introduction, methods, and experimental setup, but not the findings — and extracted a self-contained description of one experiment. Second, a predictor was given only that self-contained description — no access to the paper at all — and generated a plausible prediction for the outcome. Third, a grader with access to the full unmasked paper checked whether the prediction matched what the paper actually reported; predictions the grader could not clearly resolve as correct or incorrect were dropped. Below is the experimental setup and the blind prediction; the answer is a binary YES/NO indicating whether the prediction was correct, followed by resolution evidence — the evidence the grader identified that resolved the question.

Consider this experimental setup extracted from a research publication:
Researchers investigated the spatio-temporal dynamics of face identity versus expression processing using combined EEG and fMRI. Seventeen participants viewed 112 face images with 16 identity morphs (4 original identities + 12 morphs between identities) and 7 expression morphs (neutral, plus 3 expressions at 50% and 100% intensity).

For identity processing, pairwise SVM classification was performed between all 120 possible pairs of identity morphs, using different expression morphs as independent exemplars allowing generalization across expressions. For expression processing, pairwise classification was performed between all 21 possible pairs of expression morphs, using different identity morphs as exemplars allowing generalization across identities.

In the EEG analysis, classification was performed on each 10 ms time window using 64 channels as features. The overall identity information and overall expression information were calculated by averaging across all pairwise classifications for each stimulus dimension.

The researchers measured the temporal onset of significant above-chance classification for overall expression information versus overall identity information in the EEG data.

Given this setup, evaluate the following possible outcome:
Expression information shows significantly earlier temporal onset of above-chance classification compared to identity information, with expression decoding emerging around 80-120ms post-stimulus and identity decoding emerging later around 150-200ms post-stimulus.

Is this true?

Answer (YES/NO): NO